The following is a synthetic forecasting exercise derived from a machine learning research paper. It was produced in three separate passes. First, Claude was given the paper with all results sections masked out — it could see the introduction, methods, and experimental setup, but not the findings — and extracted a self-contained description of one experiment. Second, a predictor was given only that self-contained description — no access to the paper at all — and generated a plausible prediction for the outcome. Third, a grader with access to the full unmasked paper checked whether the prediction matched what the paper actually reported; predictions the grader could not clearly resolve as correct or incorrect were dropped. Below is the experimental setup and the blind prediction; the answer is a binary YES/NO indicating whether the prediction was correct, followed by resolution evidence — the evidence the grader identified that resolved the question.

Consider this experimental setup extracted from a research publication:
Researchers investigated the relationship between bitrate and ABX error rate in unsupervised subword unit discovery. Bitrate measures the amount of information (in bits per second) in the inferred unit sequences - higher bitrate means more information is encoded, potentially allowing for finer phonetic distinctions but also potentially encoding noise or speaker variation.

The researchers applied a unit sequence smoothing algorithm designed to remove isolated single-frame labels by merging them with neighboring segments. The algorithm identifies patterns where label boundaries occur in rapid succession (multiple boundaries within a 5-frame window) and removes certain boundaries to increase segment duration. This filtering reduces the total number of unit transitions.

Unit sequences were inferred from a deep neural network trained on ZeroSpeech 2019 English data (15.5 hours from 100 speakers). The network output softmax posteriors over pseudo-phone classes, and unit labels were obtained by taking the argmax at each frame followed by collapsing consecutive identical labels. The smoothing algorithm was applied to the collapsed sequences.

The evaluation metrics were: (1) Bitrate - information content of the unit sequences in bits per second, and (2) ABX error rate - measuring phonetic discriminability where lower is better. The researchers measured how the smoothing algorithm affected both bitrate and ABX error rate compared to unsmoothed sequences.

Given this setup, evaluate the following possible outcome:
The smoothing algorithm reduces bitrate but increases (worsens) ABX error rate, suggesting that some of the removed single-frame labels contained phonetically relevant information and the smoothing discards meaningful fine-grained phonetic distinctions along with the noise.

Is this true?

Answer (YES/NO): YES